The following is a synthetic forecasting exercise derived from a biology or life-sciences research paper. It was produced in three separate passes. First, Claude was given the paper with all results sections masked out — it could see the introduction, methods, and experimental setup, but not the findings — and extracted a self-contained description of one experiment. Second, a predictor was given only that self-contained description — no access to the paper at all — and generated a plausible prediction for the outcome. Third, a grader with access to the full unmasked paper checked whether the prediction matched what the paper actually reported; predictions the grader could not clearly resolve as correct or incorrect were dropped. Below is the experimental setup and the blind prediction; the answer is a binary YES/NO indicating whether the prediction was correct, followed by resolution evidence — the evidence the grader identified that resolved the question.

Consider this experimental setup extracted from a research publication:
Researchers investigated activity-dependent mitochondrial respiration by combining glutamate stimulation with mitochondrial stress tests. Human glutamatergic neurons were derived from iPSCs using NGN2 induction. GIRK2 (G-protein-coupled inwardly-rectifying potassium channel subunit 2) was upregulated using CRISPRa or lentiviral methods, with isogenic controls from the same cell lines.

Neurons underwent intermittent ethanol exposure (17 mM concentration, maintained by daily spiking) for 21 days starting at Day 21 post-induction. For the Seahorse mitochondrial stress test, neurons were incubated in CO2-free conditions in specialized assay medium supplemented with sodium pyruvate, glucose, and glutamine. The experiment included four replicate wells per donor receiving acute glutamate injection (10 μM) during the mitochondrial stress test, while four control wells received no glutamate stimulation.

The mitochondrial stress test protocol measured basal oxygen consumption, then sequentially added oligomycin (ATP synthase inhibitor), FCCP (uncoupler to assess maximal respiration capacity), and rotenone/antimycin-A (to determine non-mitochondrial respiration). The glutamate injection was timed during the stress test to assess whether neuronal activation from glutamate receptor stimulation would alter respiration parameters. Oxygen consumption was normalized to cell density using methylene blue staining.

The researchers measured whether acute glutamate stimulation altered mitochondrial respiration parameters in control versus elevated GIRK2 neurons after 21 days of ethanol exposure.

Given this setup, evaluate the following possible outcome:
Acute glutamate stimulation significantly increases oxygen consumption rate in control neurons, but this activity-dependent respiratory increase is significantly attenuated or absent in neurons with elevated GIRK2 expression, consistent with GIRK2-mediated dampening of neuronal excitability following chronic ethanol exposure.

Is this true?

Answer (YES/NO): NO